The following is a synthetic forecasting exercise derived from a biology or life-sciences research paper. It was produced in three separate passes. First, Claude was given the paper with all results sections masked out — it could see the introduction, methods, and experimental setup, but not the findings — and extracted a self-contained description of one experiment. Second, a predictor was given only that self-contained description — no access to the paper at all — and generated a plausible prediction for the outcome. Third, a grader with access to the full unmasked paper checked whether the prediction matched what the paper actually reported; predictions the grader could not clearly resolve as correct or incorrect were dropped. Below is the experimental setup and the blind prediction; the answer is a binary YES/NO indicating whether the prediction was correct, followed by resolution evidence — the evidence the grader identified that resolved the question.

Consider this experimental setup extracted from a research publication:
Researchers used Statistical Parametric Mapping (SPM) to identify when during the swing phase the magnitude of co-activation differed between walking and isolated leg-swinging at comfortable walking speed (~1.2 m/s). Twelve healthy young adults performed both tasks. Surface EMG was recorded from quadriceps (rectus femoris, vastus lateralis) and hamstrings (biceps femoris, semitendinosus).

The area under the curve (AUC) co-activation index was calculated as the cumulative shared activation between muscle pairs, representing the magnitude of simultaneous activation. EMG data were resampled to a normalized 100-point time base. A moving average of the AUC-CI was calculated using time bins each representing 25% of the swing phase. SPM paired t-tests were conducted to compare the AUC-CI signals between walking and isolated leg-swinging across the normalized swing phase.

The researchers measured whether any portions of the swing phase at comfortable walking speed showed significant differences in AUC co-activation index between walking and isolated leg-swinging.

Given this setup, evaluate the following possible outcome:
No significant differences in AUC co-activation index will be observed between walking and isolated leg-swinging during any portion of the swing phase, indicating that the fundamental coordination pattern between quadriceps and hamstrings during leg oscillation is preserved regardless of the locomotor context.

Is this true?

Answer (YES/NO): NO